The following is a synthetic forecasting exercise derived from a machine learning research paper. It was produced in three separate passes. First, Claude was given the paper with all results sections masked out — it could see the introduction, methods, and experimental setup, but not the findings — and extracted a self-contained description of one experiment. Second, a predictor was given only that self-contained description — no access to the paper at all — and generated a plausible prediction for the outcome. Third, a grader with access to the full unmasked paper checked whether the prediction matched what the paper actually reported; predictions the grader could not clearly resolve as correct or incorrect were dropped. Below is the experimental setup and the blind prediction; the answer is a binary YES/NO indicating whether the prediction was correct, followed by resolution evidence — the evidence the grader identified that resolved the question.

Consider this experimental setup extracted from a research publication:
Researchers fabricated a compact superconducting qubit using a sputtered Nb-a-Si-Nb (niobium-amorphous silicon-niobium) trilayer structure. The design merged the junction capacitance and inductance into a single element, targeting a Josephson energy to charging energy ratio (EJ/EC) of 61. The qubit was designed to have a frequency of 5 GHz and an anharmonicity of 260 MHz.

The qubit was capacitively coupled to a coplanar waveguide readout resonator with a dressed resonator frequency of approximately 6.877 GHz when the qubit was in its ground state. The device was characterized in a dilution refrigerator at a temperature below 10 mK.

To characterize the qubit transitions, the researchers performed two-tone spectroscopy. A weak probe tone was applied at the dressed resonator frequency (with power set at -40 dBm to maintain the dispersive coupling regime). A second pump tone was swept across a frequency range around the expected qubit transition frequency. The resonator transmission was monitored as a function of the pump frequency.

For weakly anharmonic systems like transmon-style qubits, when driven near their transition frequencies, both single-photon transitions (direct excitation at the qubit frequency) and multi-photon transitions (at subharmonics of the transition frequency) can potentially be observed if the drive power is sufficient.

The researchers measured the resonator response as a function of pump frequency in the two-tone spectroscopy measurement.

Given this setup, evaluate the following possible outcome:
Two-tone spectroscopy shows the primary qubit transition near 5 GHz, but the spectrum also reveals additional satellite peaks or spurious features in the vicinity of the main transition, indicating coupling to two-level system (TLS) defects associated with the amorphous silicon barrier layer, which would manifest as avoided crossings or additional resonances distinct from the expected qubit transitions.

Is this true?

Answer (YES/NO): NO